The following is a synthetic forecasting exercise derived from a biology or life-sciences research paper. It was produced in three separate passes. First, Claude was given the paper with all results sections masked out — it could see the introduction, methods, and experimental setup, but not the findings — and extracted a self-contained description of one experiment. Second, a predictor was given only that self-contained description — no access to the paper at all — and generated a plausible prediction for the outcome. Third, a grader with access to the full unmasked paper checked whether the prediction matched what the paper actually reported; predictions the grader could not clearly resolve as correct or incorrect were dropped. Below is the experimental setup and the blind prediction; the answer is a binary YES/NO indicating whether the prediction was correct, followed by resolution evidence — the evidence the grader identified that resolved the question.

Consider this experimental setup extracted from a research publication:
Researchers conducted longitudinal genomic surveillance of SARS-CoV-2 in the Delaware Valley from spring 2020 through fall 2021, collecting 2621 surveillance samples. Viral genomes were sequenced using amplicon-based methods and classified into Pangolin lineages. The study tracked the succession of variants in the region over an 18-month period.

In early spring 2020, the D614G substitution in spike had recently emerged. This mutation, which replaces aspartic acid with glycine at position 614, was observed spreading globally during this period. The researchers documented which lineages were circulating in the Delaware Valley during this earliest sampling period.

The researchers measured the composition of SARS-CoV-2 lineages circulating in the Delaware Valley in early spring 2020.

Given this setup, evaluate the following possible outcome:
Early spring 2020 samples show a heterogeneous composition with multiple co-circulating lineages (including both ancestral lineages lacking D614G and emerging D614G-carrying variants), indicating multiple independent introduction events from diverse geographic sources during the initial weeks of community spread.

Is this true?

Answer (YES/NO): NO